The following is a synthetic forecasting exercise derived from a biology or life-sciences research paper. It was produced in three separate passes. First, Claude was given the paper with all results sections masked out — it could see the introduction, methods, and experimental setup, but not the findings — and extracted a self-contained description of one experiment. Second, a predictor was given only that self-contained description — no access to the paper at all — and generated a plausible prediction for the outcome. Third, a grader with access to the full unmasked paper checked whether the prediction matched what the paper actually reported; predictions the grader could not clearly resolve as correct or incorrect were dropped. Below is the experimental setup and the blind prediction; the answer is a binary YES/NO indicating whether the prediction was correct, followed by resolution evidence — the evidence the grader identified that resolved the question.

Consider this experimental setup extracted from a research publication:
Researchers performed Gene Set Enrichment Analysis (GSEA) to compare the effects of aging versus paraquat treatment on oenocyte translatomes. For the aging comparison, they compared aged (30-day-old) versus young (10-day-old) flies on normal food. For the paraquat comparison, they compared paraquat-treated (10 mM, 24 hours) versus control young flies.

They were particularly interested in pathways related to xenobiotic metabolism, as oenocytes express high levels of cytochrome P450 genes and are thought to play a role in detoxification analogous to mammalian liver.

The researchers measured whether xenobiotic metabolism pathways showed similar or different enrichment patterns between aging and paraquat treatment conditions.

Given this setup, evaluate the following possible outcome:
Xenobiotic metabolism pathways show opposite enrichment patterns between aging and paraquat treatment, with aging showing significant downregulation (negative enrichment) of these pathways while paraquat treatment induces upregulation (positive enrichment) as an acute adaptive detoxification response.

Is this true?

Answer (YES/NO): NO